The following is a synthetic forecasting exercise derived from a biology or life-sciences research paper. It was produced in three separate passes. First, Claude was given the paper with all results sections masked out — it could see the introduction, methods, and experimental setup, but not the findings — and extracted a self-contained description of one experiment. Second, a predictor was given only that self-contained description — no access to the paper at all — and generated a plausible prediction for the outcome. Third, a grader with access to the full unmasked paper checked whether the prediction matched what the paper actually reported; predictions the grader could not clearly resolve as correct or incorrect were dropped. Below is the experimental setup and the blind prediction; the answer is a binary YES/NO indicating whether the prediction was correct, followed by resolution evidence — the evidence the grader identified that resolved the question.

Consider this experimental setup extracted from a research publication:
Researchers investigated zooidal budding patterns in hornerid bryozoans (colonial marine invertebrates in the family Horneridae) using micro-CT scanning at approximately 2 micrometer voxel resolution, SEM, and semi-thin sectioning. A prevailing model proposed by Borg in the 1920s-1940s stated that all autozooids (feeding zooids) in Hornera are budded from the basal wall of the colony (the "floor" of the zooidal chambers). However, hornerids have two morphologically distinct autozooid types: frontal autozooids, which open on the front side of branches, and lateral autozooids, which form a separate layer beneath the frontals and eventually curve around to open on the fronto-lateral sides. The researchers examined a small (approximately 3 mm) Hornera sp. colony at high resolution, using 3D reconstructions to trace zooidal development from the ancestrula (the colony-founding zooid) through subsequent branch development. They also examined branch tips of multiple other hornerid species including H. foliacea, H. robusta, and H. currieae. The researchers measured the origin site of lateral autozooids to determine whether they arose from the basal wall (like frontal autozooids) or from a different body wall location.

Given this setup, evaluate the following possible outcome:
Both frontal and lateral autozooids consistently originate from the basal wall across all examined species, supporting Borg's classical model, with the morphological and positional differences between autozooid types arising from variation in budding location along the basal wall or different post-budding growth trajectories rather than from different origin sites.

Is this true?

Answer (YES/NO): NO